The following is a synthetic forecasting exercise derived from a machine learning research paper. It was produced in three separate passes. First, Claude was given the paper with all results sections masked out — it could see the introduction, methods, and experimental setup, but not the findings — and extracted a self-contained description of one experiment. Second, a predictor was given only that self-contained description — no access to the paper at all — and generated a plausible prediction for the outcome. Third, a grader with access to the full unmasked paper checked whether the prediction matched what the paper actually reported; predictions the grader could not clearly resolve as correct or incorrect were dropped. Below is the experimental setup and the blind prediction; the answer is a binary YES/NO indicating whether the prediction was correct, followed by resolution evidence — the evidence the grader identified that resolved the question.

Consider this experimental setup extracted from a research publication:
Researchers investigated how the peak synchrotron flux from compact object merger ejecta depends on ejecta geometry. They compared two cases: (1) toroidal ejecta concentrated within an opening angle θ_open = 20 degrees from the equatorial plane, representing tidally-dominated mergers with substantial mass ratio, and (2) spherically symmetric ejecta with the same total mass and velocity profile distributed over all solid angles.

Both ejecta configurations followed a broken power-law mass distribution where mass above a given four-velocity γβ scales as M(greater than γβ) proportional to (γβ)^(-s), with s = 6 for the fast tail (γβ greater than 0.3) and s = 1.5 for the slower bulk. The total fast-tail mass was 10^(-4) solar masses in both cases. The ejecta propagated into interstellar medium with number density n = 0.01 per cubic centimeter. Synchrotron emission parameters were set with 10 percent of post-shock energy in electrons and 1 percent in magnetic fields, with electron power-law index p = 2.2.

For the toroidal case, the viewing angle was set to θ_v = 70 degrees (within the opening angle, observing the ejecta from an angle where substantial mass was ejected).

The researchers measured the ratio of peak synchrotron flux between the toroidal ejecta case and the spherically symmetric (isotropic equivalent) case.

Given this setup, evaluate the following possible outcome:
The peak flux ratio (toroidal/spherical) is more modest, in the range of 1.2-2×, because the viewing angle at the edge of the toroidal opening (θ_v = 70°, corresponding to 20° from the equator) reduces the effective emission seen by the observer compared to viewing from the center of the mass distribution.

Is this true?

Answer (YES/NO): NO